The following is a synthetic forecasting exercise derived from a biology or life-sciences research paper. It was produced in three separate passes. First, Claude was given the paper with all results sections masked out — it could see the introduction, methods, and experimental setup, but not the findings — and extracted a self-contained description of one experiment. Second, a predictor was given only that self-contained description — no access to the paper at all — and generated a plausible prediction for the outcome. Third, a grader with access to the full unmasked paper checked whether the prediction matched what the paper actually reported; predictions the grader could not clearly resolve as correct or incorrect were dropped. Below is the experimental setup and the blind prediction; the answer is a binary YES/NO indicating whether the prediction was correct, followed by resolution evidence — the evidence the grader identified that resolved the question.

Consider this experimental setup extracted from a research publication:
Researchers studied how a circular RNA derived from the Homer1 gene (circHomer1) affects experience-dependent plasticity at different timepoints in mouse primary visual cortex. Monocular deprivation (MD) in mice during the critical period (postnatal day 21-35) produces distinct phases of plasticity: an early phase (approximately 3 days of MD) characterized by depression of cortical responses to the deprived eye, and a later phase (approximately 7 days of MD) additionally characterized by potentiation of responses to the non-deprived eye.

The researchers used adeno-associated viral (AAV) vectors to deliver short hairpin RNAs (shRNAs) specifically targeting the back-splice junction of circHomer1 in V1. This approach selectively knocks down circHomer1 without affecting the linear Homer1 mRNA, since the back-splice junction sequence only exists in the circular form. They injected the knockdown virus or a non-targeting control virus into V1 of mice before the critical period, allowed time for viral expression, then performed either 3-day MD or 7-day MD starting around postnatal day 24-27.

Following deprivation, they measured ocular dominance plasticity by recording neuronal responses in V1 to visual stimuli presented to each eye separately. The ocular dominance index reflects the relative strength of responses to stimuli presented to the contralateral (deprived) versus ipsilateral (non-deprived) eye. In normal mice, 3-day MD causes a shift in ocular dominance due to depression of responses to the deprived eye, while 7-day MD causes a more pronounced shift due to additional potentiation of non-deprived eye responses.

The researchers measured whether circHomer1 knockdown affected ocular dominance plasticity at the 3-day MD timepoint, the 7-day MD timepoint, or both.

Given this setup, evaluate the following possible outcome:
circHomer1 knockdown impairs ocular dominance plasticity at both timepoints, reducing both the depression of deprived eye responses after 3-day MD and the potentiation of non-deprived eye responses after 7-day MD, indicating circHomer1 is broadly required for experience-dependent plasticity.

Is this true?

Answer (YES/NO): NO